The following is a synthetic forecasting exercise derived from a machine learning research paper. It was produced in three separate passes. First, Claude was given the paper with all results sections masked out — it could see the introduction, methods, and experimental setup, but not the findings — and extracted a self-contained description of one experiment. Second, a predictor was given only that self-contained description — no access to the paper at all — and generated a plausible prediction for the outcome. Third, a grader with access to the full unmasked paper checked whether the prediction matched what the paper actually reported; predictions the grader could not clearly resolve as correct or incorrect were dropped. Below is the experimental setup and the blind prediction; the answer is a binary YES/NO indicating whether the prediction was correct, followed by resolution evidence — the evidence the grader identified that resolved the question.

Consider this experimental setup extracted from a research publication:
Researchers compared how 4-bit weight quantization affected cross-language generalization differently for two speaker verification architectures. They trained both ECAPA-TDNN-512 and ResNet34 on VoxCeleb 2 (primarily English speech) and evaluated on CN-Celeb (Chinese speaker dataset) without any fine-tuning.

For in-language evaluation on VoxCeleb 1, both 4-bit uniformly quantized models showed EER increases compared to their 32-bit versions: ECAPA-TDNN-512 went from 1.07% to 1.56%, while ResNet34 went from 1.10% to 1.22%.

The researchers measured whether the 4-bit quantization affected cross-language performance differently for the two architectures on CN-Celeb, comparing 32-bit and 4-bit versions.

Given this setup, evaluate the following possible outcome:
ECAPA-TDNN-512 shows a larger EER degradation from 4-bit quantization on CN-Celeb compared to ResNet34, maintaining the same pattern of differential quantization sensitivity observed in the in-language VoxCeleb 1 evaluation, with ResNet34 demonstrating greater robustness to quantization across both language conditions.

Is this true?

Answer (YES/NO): NO